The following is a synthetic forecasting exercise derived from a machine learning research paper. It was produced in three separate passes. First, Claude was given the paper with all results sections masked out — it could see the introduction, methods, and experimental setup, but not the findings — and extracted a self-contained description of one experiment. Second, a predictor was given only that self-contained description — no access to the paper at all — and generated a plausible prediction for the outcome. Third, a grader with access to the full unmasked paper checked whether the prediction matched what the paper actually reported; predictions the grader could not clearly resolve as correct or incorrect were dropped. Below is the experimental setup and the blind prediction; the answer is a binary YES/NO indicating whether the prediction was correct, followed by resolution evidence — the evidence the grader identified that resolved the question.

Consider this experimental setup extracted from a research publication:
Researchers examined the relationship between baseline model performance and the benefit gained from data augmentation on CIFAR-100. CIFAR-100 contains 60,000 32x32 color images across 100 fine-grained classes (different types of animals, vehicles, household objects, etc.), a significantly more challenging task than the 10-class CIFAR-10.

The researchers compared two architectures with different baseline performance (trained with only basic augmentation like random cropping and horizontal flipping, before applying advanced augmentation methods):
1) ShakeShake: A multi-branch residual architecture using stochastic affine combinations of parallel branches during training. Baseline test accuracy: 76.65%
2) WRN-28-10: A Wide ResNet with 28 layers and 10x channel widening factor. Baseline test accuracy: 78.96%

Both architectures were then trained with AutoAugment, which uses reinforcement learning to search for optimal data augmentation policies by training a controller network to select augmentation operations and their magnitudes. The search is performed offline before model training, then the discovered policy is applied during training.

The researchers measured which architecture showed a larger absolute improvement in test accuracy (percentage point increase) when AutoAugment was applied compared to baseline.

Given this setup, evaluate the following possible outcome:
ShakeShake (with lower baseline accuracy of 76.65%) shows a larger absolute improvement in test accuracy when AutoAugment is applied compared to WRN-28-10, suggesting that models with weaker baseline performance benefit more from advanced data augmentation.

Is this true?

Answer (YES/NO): YES